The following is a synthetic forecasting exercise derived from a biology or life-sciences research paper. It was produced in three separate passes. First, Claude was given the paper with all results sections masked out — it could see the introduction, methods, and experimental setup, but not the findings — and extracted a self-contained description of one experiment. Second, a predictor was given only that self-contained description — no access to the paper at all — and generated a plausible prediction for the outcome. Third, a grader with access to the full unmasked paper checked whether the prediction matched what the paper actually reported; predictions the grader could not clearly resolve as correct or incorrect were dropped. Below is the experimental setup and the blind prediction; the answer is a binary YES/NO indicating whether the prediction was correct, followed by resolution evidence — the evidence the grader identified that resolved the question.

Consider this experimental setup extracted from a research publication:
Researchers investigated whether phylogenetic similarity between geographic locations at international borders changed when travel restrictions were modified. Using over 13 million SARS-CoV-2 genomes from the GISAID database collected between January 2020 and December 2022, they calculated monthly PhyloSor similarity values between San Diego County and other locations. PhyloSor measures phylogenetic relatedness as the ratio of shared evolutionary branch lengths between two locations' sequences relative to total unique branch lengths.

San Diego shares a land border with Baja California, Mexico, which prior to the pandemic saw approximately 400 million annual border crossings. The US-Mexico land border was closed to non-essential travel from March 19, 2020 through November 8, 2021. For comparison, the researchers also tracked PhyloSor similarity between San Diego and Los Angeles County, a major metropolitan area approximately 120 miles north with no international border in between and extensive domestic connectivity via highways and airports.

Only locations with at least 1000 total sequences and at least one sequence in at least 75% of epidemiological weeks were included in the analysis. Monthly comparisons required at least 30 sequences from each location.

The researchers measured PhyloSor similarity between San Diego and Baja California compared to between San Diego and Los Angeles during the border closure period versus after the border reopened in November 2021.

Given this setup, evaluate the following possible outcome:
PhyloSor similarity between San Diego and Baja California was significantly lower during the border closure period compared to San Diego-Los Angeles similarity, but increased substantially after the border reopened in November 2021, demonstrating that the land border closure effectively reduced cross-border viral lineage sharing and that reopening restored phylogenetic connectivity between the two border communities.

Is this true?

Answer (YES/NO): NO